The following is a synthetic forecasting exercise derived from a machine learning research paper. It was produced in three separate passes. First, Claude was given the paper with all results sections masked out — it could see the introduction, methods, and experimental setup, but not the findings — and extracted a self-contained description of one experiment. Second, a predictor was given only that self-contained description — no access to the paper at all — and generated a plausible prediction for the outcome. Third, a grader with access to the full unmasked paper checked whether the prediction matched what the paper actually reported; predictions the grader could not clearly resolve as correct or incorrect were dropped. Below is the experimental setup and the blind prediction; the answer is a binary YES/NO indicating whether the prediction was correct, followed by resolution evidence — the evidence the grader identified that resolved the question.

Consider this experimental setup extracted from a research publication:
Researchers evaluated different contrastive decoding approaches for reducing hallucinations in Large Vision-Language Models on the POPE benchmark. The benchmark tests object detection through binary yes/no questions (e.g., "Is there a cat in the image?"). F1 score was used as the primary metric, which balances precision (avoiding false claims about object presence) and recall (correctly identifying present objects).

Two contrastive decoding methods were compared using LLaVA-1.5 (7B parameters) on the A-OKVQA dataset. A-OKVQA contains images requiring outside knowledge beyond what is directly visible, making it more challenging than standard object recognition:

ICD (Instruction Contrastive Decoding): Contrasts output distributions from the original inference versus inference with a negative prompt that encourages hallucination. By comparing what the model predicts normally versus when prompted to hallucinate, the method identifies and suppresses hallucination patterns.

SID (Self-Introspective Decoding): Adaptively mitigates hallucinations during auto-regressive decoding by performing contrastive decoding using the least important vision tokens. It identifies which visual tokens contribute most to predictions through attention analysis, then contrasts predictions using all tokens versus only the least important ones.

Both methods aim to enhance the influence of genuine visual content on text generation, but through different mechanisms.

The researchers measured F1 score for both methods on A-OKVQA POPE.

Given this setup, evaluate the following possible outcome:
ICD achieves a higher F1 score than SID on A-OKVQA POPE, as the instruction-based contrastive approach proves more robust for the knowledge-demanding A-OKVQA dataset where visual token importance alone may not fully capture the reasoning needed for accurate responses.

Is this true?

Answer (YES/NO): NO